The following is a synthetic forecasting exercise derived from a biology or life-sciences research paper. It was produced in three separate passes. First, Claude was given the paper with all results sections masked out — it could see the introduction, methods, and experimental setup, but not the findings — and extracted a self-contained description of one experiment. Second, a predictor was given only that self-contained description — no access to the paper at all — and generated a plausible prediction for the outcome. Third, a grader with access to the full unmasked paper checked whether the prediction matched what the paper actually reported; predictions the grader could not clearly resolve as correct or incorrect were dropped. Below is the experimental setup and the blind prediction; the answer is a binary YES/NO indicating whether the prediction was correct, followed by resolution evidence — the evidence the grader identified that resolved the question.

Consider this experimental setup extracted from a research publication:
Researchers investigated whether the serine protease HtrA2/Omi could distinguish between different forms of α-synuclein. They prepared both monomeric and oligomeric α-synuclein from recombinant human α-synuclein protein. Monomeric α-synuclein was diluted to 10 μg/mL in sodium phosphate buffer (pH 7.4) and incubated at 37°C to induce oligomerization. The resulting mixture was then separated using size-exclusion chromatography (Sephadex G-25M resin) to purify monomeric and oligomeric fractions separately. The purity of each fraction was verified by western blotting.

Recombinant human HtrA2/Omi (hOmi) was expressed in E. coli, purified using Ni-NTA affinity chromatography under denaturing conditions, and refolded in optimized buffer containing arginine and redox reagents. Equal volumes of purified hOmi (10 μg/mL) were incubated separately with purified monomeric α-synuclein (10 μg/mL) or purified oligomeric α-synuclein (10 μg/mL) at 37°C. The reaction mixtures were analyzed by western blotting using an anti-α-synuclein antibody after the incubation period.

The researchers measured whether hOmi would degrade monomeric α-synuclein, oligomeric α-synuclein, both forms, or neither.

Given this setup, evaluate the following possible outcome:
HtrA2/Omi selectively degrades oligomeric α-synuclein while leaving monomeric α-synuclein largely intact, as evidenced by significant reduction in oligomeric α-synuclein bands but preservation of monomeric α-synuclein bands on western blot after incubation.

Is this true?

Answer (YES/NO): YES